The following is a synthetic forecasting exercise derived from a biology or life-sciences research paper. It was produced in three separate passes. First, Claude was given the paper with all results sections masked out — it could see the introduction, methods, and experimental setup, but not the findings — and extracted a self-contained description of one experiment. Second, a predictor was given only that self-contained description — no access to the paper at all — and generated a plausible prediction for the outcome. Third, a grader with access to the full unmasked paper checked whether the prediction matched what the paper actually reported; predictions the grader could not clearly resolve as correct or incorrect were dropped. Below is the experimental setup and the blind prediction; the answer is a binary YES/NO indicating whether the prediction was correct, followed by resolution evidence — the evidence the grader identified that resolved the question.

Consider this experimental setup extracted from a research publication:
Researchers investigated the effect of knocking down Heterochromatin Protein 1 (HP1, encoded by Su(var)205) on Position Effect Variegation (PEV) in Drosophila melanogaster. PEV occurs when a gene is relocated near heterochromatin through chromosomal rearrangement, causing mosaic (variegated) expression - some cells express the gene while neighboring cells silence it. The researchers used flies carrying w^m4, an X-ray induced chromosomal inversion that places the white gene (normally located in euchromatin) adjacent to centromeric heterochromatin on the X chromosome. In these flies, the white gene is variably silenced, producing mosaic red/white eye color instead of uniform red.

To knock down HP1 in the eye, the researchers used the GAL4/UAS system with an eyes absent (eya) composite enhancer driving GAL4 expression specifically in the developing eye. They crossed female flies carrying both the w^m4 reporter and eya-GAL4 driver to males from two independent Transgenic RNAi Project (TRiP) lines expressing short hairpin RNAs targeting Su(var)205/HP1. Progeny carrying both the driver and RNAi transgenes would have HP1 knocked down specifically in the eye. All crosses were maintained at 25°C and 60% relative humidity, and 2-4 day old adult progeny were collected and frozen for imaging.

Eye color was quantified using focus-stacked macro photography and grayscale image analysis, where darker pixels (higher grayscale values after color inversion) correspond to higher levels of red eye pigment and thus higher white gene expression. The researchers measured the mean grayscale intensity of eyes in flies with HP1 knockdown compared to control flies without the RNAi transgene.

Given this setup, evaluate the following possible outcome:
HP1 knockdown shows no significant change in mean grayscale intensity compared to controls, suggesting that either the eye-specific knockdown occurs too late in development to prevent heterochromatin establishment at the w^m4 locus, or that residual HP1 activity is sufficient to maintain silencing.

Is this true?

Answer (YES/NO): NO